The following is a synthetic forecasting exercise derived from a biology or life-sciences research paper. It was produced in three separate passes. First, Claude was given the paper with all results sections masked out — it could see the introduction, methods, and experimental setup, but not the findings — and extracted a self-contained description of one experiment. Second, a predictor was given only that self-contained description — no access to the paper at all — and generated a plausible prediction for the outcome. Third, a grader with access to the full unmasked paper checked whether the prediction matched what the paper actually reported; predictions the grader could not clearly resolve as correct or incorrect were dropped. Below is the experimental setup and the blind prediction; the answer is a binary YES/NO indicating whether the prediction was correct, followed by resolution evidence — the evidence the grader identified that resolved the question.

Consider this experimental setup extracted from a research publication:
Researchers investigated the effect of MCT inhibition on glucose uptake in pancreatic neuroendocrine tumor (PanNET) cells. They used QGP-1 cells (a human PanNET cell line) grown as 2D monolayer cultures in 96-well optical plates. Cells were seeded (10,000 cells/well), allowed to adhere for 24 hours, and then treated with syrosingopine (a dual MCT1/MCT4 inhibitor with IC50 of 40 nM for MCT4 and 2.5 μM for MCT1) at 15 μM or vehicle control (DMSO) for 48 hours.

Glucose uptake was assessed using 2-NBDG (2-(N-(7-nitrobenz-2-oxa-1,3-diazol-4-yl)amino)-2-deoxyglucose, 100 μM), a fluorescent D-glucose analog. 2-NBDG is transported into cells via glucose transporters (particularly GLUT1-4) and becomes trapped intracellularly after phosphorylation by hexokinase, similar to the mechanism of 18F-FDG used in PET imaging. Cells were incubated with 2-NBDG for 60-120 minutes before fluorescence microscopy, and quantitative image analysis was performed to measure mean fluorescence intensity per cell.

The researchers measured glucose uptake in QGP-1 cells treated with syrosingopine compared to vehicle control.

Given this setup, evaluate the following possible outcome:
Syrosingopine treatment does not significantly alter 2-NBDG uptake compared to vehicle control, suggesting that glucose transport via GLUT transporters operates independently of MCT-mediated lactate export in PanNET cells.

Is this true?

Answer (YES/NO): NO